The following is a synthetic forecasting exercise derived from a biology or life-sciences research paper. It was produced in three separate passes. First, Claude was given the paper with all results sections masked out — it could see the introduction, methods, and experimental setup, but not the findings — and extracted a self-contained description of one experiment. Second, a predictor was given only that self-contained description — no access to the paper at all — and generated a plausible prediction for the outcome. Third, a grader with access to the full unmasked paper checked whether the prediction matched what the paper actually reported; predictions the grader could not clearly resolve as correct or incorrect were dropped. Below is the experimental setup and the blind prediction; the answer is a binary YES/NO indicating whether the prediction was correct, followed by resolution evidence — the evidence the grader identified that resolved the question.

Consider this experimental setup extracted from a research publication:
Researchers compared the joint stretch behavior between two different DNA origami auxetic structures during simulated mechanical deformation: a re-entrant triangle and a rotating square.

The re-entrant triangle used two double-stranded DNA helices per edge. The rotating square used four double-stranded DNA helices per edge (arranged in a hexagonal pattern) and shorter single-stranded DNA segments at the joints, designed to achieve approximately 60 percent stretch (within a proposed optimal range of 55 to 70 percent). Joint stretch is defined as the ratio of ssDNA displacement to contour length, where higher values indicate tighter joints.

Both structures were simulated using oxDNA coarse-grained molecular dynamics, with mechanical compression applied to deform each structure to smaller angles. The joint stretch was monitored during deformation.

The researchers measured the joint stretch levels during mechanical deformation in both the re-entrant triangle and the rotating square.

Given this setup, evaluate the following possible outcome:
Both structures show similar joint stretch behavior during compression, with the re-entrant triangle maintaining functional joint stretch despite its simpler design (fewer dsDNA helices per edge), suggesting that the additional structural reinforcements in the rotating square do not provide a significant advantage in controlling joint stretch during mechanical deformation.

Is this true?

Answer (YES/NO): NO